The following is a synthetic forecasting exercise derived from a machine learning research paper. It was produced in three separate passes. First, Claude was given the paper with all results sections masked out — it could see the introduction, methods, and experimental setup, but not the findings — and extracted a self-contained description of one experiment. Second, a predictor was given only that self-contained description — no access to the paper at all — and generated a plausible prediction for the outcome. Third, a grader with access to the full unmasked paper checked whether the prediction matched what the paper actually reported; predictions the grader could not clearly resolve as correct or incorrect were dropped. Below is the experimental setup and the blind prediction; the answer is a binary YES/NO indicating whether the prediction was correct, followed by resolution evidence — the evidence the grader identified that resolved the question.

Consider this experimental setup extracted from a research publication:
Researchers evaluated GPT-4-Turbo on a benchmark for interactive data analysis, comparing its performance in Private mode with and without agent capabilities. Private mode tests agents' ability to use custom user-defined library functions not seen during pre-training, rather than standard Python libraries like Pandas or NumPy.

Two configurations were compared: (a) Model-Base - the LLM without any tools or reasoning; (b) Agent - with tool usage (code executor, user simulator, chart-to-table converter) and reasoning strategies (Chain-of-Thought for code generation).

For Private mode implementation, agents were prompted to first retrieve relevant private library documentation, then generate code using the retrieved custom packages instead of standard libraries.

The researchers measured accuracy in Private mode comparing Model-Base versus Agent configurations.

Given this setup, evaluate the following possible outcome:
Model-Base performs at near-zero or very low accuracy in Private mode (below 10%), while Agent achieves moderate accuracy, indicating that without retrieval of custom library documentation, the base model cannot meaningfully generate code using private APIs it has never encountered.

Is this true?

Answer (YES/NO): NO